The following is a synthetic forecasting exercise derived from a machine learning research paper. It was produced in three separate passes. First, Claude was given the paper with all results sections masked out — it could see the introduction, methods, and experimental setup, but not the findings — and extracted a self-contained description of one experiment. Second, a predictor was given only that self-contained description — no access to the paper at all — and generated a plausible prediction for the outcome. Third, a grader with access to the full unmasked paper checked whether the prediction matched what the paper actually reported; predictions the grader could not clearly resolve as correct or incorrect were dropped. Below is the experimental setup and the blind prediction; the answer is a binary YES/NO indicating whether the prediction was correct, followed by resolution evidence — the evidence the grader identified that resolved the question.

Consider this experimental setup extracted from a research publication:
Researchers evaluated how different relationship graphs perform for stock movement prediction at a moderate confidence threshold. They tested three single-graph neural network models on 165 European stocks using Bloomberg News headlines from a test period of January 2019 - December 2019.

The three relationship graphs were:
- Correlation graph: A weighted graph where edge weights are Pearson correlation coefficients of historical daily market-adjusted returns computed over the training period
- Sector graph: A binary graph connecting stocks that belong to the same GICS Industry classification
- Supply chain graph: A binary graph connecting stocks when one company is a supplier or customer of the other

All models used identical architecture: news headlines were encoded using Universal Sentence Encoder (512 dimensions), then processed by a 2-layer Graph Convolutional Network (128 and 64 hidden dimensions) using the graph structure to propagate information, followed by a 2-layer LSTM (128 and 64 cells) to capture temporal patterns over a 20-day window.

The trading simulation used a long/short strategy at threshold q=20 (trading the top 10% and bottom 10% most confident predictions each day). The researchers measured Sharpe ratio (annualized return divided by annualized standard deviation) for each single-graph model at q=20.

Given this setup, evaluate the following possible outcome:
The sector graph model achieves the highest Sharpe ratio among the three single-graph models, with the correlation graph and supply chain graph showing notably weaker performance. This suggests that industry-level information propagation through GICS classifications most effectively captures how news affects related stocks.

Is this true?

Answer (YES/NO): NO